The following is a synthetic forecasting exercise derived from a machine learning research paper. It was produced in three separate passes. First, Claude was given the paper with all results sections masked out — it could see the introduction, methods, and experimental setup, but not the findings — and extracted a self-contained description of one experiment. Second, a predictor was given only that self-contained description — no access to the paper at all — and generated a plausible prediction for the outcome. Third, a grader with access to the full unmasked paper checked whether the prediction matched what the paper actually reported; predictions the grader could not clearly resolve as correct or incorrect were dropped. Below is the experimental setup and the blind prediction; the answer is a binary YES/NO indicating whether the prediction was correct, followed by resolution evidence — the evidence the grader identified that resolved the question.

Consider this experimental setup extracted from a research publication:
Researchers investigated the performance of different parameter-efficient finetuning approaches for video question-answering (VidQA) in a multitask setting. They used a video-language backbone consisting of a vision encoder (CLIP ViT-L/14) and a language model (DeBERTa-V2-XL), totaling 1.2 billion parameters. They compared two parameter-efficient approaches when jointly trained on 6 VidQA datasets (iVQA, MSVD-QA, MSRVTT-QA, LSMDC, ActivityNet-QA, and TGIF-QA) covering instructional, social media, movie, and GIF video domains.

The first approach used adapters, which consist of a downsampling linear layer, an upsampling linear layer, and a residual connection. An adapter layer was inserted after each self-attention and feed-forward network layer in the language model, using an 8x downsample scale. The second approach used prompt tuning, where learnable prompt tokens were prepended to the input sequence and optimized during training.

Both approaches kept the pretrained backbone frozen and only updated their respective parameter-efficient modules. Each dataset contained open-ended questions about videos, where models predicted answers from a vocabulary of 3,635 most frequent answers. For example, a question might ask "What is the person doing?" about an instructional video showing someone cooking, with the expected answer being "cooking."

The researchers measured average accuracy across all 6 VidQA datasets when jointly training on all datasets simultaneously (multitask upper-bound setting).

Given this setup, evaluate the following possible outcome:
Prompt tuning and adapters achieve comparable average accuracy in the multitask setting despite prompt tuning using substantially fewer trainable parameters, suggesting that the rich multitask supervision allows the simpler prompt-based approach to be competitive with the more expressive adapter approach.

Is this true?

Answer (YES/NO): NO